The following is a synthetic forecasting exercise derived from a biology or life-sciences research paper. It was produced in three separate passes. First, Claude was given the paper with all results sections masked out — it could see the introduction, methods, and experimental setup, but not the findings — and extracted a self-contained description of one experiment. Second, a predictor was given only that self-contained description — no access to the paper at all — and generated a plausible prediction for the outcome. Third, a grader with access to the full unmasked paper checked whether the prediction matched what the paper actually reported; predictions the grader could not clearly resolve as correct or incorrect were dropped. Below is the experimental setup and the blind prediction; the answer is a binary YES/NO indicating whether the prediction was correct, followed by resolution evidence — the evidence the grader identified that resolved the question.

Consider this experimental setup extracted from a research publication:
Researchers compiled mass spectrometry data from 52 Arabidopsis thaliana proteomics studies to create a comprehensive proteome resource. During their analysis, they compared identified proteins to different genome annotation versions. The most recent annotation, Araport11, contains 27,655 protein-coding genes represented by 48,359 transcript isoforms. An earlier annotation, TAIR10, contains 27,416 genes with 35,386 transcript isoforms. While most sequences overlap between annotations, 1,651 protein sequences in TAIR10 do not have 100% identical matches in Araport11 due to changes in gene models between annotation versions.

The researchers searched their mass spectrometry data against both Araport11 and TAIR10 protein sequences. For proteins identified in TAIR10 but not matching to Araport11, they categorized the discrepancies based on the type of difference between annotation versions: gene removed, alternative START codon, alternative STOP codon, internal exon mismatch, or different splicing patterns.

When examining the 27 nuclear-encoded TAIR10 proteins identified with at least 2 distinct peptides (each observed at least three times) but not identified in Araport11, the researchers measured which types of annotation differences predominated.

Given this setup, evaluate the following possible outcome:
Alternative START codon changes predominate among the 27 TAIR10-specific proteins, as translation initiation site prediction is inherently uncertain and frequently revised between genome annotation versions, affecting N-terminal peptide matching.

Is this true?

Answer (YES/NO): NO